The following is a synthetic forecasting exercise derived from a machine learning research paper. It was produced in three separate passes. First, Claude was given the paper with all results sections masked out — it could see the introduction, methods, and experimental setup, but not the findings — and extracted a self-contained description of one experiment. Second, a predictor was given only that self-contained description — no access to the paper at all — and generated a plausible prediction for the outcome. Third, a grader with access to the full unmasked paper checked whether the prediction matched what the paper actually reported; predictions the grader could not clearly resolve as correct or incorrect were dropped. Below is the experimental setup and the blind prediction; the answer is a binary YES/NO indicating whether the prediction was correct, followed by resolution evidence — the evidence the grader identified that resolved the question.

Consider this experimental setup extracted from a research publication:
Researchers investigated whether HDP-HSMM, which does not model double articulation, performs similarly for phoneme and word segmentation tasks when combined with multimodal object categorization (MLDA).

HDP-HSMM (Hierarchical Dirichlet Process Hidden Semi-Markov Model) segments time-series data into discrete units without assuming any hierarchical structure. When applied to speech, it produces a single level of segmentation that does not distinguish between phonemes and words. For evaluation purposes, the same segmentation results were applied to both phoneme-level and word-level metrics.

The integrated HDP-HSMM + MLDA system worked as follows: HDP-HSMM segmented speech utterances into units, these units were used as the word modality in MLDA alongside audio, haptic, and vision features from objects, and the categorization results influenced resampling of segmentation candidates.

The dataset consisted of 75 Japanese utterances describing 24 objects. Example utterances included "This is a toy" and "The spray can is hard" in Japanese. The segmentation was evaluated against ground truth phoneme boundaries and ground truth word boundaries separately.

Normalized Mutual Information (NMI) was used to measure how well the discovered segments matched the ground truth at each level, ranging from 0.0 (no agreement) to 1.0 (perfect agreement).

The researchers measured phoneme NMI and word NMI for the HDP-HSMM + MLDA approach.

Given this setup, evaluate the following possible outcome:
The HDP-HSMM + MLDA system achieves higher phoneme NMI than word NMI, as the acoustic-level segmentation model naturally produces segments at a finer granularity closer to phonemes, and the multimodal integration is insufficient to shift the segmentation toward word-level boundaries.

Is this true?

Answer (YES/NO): YES